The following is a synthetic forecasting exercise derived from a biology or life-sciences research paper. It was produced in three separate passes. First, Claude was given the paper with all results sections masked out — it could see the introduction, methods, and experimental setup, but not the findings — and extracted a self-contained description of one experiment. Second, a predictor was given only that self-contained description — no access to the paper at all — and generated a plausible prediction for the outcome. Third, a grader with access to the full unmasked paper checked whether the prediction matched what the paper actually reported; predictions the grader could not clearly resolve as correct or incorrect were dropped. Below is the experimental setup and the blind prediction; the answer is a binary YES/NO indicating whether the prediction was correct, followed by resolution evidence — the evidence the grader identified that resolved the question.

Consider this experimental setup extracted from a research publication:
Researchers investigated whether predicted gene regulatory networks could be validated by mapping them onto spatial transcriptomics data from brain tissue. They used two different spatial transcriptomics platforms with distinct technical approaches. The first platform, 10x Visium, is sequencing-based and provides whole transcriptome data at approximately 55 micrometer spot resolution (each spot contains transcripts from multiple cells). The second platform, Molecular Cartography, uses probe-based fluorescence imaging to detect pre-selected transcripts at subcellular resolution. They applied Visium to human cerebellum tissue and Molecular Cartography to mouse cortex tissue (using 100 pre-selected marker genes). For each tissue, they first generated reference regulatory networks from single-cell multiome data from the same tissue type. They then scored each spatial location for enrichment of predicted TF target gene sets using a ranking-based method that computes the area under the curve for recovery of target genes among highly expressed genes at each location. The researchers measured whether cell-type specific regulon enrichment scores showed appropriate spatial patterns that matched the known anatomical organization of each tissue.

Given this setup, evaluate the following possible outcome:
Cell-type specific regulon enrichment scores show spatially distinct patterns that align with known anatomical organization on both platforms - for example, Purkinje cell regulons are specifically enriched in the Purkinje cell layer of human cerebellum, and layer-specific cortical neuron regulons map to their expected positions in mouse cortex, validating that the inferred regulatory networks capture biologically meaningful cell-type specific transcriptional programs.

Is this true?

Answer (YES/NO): NO